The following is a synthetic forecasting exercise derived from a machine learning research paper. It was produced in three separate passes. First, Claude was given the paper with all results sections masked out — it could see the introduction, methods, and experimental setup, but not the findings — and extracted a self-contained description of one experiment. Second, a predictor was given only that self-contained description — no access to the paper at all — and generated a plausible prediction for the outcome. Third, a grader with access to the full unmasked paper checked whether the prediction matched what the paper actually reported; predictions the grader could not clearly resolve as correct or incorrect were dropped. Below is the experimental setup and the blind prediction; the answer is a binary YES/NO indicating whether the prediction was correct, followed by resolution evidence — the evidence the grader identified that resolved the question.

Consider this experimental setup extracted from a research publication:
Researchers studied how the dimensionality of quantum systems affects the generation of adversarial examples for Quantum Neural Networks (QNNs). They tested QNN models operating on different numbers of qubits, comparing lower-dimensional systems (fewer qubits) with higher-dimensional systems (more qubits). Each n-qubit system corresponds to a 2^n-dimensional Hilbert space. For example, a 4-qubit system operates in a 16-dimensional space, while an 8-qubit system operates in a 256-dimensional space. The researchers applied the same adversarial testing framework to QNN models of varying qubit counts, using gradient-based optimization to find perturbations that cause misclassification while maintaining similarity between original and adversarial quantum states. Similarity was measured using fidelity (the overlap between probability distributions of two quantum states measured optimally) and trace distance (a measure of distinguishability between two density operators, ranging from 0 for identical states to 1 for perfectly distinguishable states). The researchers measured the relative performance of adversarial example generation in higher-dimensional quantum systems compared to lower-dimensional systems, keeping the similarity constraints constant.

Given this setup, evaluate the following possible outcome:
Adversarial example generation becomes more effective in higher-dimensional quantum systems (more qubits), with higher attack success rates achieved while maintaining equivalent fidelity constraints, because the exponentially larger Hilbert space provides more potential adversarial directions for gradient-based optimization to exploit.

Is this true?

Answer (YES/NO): YES